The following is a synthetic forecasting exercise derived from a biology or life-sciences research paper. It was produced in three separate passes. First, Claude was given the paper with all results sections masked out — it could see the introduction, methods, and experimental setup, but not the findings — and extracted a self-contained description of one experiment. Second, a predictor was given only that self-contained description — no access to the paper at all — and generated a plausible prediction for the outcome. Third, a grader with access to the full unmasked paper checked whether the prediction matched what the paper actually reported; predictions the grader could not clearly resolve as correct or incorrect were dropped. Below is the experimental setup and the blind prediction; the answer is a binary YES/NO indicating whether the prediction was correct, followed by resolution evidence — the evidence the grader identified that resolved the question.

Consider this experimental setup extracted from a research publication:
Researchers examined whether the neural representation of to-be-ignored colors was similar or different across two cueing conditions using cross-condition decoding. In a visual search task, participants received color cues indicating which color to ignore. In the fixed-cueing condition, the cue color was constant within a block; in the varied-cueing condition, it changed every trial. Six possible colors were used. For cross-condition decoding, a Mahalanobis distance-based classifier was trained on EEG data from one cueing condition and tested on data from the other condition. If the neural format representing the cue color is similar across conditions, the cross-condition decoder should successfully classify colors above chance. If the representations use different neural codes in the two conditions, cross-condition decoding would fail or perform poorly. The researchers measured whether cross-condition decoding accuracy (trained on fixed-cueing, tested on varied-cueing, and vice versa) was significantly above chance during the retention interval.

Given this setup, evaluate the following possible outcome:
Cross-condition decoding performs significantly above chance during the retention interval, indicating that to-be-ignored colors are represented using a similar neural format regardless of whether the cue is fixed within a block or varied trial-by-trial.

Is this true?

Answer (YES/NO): NO